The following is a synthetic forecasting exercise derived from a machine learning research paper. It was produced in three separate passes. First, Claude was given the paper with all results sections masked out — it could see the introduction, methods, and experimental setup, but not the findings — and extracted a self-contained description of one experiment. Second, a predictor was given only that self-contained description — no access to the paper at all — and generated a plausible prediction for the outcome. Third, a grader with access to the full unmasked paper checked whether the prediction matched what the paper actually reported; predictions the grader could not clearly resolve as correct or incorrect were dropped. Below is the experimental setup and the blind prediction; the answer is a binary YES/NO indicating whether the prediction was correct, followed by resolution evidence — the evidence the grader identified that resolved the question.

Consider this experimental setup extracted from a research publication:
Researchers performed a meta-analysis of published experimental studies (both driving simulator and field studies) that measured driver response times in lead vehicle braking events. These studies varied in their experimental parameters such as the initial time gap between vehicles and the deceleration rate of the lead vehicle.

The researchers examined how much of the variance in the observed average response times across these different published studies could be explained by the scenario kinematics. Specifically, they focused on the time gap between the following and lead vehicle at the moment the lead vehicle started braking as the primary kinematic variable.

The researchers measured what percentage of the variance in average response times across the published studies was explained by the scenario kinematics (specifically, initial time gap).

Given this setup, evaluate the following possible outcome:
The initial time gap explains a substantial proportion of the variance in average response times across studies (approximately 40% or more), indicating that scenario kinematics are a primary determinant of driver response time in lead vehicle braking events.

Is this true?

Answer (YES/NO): YES